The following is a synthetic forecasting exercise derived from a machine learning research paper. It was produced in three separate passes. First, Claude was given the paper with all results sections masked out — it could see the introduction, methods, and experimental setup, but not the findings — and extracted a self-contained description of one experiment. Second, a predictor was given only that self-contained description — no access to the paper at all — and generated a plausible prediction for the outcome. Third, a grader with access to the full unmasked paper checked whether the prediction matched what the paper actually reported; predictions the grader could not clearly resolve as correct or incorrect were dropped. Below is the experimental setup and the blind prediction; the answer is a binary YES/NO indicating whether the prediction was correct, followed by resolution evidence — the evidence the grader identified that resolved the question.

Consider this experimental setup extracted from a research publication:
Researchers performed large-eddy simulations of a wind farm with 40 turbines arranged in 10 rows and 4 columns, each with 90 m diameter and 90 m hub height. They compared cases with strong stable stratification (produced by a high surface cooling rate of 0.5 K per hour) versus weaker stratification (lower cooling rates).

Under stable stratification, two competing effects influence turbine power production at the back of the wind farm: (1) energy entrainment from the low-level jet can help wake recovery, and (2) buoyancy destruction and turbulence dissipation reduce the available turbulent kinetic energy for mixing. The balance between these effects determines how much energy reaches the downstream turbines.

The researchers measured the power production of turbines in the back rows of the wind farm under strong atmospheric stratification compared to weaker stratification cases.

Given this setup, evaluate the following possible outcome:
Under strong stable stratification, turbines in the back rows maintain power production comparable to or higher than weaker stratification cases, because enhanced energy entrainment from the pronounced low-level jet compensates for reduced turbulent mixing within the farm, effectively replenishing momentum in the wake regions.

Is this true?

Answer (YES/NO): NO